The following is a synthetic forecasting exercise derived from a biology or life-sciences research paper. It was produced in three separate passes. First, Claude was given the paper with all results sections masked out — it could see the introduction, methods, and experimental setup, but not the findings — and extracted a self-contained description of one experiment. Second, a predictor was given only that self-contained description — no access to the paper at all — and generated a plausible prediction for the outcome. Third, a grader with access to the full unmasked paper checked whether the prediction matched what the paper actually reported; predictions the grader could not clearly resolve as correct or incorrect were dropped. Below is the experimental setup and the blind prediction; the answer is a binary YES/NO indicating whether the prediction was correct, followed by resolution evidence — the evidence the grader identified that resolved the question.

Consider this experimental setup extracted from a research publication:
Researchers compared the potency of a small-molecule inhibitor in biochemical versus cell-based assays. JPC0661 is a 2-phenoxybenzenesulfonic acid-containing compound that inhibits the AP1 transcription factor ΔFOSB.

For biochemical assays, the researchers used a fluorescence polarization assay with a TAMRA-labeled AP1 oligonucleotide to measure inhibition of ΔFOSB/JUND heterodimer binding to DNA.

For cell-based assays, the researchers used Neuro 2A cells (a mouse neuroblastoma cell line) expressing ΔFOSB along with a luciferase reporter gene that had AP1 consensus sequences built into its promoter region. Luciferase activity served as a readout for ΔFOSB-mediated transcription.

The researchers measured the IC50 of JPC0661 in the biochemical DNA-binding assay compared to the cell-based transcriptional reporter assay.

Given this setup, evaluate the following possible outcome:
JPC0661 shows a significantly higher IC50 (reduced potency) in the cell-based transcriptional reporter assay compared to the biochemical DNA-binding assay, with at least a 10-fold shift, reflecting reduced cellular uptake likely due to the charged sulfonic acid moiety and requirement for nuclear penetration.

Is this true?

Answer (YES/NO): NO